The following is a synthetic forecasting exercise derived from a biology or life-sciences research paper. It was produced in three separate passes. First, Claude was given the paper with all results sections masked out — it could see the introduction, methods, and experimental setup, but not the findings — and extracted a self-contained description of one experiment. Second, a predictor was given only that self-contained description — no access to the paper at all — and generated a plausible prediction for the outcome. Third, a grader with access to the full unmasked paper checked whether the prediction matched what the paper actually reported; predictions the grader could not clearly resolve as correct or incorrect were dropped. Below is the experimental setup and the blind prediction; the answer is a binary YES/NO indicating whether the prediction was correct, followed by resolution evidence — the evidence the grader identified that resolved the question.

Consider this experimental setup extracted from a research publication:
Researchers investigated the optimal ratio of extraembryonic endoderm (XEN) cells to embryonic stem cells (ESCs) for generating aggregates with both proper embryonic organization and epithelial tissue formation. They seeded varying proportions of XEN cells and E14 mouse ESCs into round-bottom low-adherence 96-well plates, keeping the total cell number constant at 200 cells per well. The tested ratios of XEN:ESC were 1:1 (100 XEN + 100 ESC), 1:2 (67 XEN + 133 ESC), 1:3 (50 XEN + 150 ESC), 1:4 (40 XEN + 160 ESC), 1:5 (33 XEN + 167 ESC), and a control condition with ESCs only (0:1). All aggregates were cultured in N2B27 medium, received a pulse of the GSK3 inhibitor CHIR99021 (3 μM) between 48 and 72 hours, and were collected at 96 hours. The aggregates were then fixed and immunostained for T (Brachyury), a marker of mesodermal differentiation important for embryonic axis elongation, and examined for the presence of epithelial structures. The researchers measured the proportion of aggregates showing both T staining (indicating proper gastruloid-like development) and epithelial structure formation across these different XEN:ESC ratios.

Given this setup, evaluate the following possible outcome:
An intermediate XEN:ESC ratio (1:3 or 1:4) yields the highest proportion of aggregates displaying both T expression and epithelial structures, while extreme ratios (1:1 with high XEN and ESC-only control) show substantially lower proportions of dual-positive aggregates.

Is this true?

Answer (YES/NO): YES